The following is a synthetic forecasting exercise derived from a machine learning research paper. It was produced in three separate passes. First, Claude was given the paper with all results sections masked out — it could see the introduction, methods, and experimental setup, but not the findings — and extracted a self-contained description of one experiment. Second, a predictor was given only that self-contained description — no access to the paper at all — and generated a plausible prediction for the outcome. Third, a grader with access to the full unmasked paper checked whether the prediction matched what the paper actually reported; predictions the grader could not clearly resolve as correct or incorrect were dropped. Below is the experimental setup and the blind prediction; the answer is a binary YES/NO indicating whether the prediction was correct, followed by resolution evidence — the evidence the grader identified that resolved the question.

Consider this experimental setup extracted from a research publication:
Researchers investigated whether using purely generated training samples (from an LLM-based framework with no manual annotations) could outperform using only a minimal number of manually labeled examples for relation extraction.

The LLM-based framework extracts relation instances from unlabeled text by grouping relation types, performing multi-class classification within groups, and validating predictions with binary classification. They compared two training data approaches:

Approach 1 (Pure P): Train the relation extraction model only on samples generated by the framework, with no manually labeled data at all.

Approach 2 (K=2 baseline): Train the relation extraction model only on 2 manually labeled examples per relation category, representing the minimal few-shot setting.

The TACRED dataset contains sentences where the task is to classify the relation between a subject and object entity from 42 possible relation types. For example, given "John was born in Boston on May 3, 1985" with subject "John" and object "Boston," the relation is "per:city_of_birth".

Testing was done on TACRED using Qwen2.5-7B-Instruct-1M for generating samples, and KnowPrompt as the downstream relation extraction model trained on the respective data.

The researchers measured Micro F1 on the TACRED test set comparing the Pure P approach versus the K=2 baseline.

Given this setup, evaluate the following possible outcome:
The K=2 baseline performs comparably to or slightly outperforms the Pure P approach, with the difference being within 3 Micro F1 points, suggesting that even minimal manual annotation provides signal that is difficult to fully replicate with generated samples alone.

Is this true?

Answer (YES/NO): NO